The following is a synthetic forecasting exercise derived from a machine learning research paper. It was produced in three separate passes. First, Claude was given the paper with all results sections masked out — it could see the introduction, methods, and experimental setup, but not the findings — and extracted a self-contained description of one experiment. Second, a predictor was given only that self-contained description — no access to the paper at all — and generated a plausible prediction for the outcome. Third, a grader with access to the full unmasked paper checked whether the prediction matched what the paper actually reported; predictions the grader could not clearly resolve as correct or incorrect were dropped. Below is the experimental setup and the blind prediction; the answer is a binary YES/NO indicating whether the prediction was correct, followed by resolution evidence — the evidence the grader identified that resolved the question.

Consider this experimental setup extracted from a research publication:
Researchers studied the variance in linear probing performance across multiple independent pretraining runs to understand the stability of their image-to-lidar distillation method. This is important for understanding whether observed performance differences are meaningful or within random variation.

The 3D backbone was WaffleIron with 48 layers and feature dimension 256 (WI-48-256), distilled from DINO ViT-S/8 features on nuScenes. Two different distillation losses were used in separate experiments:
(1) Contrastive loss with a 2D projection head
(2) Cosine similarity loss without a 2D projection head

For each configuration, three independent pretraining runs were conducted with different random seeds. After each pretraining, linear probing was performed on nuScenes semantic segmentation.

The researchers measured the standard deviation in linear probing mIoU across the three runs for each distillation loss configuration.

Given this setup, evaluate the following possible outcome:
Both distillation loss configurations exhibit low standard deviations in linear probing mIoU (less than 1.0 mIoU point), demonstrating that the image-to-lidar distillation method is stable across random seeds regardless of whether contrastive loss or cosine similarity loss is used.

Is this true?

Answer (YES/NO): YES